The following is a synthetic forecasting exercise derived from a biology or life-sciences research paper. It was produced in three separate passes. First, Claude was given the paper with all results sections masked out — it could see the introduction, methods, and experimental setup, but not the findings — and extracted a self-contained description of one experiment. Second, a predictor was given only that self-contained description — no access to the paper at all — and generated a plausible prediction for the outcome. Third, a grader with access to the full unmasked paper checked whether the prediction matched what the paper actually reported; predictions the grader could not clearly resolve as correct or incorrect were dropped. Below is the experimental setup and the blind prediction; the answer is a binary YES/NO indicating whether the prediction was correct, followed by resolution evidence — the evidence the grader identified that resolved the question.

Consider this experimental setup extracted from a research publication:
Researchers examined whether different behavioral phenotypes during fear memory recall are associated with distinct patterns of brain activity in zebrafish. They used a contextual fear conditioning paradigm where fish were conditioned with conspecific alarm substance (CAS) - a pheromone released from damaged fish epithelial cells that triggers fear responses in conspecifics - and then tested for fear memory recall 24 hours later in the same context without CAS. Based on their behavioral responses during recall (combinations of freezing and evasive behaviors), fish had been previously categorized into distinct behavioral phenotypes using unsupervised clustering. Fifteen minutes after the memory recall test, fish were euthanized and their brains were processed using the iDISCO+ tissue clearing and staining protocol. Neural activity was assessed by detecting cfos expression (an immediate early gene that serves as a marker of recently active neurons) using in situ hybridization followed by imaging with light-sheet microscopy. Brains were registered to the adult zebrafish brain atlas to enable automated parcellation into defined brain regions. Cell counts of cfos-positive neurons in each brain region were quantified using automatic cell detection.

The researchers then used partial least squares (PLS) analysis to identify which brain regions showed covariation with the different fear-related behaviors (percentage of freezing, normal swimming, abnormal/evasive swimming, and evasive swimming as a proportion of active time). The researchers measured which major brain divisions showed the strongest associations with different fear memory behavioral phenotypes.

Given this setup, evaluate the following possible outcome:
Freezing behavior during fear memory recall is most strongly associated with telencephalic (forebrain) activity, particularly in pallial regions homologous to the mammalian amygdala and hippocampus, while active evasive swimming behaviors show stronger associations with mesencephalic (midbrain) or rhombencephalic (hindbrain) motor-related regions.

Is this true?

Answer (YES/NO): NO